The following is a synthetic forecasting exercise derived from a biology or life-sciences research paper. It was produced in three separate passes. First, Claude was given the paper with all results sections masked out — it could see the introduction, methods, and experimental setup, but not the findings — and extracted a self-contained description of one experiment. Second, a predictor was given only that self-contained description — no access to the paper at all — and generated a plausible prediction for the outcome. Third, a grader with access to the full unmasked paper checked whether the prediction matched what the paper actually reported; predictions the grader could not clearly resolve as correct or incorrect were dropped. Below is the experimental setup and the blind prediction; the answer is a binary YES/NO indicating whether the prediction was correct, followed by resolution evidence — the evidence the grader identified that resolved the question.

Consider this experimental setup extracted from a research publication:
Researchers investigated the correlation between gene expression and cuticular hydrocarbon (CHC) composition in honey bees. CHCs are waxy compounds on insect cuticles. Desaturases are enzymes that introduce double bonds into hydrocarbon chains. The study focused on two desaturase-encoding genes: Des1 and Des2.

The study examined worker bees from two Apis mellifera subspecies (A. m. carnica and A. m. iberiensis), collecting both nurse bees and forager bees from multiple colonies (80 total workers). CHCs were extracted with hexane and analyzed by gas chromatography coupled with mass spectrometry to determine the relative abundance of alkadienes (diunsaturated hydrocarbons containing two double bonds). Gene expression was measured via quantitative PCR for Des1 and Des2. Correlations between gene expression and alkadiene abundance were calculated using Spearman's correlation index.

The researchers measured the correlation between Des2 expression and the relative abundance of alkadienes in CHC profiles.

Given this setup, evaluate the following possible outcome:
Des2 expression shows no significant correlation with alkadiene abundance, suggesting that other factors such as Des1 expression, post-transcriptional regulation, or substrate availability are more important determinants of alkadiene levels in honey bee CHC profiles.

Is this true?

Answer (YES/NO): NO